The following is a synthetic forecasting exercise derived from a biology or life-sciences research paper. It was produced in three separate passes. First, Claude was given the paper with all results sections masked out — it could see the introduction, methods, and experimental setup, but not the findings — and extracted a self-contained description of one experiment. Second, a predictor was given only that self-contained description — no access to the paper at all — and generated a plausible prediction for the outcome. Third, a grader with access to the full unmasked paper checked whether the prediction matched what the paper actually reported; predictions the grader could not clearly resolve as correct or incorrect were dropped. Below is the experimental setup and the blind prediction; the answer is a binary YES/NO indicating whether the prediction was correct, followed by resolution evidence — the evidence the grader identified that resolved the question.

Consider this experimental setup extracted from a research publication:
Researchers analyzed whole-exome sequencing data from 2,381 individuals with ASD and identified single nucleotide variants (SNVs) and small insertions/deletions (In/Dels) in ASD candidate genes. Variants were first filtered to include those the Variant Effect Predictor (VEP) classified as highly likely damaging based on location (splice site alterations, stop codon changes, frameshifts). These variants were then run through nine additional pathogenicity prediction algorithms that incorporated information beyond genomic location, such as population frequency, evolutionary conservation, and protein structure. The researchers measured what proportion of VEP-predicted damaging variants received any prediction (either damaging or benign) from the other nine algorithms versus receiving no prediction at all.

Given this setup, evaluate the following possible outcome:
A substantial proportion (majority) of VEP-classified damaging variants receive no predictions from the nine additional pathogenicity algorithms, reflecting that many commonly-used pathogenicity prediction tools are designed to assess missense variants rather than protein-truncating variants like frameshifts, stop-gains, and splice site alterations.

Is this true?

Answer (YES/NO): YES